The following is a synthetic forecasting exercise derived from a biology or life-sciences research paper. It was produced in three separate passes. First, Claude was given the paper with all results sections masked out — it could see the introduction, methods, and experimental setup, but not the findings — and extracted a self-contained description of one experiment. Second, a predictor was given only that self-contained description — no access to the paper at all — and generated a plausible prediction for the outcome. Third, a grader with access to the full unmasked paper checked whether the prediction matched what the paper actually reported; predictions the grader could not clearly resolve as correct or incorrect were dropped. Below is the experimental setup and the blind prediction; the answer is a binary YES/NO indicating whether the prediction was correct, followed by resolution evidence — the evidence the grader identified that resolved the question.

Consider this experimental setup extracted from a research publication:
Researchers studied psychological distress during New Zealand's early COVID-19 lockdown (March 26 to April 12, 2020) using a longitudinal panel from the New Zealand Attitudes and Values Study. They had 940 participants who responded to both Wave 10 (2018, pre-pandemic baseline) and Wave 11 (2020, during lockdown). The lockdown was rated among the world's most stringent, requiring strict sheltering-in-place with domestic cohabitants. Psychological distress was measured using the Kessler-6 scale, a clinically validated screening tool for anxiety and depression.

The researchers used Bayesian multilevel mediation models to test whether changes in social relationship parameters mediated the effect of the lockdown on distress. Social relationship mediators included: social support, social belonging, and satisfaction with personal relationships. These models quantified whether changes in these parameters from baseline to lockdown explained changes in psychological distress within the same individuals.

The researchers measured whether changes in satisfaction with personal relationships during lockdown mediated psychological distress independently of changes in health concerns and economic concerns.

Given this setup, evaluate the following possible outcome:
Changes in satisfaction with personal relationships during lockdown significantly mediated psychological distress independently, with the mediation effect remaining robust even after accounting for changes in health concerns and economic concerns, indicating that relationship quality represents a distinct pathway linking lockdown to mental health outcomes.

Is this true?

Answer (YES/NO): YES